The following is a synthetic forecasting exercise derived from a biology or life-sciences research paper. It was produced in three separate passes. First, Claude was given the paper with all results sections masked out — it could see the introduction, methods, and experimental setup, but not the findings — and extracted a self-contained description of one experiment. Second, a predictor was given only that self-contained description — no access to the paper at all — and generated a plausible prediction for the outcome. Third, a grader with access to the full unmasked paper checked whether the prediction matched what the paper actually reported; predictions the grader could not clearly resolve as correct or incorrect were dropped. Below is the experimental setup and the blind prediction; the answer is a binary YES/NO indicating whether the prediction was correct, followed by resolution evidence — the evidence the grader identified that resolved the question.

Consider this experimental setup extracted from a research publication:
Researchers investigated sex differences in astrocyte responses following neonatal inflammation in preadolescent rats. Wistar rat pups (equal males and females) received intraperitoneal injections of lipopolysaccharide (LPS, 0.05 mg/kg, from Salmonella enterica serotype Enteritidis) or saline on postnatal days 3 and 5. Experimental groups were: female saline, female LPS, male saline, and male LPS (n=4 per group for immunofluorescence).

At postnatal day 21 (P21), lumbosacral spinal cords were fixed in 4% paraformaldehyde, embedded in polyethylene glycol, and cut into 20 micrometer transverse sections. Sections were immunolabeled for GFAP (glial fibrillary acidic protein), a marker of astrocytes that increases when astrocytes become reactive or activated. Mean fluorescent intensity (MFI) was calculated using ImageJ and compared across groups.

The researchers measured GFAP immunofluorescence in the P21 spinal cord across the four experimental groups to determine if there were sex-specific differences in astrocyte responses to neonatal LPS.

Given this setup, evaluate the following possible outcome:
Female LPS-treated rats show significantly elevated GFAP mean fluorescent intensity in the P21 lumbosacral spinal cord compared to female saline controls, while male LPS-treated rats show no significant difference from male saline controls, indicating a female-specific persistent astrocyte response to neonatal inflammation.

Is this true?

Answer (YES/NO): NO